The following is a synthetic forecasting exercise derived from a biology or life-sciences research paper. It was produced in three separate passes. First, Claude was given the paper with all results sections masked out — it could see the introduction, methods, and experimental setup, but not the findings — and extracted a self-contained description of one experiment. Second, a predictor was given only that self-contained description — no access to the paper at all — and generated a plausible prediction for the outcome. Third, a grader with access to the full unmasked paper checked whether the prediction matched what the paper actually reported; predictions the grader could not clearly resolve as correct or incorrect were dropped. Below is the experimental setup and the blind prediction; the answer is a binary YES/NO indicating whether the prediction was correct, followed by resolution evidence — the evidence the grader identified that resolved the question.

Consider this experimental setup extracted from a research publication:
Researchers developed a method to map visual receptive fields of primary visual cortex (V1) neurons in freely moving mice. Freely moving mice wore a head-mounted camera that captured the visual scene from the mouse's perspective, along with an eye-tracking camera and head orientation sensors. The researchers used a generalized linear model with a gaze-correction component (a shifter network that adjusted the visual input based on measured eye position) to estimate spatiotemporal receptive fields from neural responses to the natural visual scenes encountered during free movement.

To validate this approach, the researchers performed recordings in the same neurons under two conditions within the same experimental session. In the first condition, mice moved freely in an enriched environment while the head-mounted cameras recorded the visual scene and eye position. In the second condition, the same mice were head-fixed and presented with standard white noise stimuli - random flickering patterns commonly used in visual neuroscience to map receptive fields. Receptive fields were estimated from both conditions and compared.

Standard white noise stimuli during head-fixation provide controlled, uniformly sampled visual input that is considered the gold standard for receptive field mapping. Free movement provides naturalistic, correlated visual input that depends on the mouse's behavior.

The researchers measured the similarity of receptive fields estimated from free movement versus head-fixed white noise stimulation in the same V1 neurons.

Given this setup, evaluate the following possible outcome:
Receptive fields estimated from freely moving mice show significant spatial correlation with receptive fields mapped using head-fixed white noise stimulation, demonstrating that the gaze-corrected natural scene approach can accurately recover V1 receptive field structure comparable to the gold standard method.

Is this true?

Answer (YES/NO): YES